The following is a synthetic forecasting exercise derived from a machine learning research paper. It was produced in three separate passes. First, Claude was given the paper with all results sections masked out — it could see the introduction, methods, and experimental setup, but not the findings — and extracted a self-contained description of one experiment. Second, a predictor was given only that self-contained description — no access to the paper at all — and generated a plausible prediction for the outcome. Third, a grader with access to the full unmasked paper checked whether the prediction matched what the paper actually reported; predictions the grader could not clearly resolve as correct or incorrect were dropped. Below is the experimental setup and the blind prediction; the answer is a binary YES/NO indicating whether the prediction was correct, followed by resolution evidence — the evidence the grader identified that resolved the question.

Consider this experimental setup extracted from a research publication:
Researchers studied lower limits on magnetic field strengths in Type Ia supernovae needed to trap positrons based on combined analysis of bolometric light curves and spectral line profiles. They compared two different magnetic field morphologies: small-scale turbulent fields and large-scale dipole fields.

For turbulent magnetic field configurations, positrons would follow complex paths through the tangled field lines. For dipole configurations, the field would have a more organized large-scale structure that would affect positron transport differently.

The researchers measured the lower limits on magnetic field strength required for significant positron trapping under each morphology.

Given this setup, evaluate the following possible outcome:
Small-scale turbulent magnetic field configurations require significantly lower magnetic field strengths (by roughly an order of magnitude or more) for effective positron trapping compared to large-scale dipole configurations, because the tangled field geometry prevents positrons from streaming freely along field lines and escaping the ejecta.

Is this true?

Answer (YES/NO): YES